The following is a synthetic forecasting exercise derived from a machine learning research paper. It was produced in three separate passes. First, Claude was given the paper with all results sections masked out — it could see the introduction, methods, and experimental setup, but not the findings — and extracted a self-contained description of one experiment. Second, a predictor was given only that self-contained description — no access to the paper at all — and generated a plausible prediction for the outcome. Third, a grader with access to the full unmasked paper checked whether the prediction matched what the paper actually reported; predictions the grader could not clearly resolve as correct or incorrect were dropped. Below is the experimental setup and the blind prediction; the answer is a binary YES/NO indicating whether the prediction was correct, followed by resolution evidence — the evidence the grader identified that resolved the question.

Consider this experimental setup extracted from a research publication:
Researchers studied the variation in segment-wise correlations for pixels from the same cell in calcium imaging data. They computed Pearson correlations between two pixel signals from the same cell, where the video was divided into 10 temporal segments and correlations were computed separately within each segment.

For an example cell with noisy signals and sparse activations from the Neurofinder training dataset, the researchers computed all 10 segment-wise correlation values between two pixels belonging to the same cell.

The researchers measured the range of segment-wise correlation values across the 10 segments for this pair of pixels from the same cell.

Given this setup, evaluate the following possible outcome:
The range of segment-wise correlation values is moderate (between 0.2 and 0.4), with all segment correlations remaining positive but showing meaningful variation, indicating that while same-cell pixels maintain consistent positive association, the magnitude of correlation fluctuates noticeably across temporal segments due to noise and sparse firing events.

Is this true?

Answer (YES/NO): NO